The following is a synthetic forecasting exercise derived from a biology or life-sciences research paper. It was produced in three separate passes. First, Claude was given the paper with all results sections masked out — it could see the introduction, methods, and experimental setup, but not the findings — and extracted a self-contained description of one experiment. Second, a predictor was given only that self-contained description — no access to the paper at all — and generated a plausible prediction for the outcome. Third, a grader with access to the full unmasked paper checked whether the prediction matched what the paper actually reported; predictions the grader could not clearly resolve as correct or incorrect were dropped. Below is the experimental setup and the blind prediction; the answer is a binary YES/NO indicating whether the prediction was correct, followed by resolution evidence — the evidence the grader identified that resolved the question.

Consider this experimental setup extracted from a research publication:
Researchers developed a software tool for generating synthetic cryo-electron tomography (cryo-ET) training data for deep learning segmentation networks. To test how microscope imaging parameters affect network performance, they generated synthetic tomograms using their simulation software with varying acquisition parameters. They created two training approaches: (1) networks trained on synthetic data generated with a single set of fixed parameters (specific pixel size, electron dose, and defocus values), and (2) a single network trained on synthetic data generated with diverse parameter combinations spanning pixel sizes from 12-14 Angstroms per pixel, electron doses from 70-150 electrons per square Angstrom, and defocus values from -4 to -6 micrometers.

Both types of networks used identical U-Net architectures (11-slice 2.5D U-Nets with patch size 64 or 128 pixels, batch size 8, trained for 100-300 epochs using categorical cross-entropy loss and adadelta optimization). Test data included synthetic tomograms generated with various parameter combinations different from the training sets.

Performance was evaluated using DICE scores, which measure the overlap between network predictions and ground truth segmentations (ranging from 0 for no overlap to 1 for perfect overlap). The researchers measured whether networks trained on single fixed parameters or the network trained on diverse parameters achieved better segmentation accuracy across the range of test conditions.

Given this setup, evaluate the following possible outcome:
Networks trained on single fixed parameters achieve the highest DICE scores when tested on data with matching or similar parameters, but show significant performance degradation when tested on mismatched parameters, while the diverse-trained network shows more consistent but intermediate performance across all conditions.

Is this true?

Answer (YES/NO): NO